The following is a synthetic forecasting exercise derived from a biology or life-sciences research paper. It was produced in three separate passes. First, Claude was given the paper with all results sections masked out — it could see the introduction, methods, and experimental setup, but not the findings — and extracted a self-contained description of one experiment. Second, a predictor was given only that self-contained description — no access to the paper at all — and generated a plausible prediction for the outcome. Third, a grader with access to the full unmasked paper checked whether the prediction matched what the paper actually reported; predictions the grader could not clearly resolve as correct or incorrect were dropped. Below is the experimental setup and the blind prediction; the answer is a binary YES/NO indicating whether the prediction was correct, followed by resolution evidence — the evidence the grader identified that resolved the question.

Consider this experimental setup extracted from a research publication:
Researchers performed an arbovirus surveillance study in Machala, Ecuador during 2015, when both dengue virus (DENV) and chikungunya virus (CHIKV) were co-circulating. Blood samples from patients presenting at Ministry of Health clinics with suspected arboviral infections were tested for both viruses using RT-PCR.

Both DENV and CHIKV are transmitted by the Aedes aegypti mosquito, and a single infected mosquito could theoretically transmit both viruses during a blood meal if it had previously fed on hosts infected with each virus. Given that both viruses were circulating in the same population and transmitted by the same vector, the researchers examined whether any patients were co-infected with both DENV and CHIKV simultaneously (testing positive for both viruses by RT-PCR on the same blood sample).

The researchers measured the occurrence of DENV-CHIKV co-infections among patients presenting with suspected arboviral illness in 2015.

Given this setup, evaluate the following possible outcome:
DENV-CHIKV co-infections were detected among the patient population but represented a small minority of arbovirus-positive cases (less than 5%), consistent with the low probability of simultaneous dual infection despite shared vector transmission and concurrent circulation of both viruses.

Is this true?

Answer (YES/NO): YES